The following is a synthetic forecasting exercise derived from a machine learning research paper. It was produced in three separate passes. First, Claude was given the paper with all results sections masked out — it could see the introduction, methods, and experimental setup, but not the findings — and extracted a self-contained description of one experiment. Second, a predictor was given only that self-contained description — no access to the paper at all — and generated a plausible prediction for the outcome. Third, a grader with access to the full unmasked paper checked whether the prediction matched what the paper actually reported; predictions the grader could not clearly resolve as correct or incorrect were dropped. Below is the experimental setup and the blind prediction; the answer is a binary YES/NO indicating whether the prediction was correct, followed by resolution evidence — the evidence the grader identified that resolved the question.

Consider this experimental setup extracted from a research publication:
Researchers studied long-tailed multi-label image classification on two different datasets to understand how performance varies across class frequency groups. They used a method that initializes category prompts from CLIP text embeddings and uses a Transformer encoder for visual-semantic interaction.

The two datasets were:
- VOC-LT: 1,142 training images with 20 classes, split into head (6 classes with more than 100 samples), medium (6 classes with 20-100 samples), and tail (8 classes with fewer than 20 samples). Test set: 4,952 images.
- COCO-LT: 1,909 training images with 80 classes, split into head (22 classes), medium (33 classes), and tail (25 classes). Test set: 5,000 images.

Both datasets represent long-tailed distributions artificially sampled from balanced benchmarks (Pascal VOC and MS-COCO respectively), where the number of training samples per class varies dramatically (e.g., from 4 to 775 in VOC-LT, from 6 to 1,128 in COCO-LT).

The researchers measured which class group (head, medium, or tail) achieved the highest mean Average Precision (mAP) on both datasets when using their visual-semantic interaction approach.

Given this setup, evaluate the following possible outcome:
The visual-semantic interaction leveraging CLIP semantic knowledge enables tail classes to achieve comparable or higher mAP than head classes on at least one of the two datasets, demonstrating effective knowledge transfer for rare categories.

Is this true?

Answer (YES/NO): YES